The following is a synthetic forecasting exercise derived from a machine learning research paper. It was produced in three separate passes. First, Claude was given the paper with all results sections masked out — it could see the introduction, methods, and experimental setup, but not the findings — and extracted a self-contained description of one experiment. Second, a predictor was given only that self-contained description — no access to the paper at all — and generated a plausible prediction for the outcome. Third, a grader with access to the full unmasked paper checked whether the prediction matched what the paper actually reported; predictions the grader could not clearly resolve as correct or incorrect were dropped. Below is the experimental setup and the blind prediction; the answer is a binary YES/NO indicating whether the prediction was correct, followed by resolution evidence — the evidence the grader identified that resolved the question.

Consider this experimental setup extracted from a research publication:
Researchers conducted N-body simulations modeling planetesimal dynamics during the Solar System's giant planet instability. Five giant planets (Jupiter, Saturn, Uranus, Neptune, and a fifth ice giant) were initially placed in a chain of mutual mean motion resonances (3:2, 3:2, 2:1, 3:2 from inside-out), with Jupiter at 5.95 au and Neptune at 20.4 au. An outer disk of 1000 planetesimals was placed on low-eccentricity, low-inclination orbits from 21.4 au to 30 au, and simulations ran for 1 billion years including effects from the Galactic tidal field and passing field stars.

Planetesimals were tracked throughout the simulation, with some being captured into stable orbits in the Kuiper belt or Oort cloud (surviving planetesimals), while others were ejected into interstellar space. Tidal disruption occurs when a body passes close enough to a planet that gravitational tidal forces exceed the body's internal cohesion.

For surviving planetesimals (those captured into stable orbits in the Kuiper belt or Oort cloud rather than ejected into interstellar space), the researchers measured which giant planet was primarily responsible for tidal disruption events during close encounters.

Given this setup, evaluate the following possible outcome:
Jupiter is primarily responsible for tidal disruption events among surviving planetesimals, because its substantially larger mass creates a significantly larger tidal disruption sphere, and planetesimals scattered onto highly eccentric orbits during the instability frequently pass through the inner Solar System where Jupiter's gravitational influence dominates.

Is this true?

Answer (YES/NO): NO